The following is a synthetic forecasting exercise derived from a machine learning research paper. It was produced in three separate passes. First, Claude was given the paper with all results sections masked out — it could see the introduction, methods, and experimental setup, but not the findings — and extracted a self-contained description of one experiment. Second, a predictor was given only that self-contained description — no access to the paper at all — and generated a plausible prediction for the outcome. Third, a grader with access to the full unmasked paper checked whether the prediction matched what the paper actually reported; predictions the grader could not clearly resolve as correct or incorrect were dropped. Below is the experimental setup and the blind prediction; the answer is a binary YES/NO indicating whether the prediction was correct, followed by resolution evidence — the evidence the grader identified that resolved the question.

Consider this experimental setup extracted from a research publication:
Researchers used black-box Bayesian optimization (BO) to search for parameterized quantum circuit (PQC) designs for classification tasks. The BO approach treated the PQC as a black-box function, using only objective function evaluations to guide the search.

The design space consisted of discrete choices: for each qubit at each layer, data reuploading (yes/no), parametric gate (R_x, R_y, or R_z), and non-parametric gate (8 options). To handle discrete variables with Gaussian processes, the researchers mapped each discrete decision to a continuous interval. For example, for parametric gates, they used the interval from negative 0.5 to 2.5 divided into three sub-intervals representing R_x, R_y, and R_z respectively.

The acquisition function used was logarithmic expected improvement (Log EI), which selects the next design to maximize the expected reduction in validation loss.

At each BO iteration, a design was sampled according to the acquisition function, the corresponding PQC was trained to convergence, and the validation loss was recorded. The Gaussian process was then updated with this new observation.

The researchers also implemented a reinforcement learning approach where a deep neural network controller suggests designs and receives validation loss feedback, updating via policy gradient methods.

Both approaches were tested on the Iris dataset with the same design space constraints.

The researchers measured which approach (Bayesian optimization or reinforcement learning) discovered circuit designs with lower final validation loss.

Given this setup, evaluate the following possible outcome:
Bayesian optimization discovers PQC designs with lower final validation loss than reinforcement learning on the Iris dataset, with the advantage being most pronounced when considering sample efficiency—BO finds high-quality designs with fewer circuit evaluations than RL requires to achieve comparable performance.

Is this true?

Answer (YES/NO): NO